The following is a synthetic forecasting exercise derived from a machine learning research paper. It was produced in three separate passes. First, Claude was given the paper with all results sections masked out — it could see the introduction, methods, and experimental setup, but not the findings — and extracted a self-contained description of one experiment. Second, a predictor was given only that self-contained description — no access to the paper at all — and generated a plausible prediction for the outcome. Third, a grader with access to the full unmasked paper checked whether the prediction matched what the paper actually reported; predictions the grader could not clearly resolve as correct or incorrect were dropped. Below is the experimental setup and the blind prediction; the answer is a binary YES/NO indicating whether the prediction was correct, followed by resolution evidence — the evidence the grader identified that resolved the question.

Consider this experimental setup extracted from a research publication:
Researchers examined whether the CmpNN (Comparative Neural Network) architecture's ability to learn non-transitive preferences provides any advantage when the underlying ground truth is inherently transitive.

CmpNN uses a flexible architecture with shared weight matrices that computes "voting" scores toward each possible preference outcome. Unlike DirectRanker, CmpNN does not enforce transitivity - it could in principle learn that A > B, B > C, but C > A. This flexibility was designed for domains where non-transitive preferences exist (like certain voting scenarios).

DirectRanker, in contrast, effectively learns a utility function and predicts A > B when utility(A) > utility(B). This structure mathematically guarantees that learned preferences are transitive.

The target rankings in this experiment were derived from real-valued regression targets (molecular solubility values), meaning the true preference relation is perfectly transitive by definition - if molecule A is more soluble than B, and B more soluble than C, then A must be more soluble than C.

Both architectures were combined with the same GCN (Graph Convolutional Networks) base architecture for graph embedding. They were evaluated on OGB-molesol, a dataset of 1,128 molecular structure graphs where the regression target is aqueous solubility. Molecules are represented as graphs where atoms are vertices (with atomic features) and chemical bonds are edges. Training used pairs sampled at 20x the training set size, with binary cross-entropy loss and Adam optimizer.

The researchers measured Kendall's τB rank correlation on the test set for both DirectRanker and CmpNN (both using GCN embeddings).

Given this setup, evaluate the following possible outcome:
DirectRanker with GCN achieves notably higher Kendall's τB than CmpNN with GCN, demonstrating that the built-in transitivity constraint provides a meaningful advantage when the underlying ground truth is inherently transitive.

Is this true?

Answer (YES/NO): NO